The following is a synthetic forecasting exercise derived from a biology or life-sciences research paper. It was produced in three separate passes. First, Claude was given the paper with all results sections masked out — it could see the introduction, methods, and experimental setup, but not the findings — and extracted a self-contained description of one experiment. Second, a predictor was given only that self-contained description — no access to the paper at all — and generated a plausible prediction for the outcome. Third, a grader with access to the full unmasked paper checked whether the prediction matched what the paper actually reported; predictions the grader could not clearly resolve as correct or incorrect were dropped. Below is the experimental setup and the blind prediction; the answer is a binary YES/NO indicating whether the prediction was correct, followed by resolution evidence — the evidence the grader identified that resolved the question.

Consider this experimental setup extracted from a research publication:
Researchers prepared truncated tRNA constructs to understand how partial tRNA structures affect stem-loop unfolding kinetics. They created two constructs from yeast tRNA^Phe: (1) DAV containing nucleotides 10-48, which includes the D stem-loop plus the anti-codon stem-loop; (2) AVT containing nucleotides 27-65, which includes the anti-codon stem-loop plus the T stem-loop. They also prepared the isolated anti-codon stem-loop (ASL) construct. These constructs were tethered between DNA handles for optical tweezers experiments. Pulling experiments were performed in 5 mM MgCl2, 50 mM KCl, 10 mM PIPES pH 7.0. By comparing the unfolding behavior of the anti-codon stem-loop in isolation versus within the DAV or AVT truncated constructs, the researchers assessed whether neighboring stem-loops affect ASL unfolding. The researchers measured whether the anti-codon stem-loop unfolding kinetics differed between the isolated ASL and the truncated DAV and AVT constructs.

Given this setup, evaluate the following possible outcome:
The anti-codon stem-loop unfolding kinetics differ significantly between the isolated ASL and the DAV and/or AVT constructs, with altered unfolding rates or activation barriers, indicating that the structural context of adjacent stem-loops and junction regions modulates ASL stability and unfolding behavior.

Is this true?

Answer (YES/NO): NO